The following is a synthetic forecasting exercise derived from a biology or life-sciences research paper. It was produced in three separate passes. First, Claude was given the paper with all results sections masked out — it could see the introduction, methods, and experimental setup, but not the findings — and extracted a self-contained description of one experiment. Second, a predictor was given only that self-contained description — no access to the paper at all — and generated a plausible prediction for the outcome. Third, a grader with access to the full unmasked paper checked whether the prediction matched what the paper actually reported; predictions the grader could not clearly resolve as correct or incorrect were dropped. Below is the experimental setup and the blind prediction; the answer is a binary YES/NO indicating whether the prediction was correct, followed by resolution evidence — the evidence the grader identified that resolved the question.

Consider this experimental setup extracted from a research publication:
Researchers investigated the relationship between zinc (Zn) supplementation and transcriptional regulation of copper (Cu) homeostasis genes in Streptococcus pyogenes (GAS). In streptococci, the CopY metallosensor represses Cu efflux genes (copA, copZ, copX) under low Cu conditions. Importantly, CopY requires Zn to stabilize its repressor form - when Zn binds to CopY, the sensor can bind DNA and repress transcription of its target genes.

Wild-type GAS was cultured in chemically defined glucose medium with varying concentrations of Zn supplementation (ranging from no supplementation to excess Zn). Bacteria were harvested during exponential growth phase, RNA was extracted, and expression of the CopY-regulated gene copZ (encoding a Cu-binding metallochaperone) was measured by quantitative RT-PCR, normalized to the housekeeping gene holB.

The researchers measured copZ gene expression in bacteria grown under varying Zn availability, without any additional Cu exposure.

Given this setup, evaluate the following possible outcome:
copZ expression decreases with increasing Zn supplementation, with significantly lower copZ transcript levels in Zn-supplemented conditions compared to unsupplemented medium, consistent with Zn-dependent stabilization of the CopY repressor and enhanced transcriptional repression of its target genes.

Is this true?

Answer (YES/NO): NO